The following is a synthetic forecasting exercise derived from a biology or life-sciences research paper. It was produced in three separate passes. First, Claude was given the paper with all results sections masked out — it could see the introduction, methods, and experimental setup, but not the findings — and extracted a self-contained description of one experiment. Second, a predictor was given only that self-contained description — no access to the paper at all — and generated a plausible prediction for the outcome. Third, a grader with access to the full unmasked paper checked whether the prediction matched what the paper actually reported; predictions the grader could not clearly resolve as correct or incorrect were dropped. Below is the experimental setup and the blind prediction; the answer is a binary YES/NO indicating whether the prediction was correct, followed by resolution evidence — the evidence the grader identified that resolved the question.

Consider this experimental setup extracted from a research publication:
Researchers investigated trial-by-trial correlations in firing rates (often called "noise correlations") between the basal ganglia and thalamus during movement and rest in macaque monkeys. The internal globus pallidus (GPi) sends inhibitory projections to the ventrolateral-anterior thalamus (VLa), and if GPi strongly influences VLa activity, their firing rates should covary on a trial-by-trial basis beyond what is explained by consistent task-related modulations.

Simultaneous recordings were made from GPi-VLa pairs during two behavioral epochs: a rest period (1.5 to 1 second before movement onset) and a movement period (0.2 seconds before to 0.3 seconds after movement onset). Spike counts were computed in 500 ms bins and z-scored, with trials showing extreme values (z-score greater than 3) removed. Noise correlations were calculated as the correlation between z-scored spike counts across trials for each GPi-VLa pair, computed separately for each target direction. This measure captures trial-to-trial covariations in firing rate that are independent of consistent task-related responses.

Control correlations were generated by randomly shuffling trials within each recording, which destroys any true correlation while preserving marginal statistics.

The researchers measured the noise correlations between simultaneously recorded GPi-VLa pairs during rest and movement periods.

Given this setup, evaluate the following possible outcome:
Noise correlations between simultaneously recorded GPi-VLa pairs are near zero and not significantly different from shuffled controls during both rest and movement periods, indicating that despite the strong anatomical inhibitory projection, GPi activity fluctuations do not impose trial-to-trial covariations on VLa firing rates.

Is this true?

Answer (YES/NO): YES